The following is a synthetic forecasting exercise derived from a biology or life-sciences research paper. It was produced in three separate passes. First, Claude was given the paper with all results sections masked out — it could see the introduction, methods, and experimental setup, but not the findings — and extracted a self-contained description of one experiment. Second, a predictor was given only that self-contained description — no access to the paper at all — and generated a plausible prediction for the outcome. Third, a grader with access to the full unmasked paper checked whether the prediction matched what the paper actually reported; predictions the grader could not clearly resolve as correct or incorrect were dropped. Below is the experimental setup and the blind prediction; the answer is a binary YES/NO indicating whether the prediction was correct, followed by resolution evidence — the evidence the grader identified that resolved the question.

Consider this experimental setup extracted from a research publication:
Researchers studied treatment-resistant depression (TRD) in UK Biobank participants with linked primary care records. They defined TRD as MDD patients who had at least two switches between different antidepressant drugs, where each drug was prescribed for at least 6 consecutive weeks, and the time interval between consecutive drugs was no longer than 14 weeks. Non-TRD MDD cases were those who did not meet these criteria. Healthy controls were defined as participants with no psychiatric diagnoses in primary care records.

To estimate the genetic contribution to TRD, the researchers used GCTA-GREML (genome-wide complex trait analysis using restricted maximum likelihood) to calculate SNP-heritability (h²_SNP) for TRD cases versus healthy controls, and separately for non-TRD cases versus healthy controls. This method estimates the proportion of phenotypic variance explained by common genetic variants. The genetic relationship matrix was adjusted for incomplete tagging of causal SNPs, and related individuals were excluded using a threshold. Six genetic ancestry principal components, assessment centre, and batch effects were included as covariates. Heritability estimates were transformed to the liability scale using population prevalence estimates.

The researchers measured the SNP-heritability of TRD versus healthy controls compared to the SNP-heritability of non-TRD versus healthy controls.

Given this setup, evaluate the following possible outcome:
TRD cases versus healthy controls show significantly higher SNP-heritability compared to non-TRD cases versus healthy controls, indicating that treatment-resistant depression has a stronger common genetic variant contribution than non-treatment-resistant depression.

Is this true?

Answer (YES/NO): NO